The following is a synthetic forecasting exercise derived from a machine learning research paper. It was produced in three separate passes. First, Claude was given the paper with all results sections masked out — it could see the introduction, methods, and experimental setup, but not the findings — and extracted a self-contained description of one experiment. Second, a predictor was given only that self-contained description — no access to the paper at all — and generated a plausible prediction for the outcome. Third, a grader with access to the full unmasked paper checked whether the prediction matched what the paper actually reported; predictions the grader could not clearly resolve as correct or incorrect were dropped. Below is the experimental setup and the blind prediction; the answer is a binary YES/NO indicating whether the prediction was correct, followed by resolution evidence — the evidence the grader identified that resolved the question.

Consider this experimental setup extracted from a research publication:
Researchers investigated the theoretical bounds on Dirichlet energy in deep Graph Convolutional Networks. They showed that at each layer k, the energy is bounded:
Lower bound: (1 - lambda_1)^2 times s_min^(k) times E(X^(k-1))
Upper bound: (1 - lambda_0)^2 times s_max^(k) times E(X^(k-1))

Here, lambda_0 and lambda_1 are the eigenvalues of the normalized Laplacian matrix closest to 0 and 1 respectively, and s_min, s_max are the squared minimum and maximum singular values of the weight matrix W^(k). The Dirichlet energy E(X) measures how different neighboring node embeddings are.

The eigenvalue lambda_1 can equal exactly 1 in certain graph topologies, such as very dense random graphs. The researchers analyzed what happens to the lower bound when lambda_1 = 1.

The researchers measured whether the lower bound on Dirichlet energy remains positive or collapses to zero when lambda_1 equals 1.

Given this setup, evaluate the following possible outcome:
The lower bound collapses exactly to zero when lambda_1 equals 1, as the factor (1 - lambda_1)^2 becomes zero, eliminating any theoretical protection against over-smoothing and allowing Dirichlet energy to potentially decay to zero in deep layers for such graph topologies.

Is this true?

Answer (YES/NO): YES